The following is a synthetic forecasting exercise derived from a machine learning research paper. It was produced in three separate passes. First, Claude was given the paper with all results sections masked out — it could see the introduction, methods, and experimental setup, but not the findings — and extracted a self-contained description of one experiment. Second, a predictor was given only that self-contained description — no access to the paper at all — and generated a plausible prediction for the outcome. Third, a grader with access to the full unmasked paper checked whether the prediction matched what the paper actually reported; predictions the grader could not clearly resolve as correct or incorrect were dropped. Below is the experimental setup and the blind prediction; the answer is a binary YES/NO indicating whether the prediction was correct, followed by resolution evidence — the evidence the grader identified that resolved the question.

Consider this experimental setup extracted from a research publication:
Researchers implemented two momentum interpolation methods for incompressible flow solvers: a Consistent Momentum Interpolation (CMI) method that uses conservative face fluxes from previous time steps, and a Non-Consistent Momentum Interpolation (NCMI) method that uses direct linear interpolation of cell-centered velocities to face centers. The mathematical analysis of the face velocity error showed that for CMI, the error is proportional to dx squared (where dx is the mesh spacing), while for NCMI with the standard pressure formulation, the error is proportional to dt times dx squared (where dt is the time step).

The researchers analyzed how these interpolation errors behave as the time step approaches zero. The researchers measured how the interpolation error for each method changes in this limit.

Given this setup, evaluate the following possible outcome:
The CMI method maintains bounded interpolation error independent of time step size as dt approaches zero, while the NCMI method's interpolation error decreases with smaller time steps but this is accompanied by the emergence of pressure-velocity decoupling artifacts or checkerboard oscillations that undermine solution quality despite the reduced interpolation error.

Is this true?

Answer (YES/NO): YES